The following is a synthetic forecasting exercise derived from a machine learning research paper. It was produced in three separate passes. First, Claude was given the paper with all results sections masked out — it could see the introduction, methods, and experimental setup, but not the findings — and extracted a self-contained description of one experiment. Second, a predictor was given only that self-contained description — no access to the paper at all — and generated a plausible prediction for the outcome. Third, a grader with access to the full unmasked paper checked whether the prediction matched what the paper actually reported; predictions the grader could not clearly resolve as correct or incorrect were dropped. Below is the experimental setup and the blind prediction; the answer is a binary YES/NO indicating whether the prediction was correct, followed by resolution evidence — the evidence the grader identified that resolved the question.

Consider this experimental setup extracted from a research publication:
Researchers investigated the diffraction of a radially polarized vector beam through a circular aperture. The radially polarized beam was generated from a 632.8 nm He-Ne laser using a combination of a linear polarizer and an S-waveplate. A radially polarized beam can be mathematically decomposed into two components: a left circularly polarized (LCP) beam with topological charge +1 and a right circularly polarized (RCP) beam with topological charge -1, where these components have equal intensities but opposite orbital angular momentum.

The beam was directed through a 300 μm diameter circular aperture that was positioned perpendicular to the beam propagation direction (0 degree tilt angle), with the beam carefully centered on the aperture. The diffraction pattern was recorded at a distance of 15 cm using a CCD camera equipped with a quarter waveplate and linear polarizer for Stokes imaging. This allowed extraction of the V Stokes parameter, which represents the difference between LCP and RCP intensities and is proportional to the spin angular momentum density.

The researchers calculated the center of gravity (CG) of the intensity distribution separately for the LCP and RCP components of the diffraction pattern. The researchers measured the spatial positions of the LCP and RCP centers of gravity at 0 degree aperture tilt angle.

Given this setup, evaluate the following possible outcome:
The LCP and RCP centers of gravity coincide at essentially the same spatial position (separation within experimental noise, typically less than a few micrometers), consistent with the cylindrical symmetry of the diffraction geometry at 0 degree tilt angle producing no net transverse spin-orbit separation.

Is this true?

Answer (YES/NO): YES